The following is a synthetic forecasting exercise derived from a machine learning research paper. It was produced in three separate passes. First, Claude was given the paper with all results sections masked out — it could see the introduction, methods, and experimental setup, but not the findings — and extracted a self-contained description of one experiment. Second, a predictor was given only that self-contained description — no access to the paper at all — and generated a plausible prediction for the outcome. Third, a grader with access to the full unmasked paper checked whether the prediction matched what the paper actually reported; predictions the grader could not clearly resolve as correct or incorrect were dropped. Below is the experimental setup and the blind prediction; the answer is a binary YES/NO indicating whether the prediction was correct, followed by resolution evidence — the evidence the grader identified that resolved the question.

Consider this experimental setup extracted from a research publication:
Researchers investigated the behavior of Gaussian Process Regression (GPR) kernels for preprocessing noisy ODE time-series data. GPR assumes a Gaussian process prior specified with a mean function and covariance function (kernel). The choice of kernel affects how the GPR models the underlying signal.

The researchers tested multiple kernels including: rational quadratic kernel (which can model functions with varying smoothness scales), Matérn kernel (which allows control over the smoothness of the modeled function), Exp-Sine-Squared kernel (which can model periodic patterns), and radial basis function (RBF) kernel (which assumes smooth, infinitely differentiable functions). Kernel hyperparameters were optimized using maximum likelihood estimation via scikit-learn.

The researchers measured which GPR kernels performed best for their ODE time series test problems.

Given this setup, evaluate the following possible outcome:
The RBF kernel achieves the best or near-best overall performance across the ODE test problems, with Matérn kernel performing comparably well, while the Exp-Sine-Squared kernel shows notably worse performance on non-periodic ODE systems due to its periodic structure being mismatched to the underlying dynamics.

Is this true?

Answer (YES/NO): NO